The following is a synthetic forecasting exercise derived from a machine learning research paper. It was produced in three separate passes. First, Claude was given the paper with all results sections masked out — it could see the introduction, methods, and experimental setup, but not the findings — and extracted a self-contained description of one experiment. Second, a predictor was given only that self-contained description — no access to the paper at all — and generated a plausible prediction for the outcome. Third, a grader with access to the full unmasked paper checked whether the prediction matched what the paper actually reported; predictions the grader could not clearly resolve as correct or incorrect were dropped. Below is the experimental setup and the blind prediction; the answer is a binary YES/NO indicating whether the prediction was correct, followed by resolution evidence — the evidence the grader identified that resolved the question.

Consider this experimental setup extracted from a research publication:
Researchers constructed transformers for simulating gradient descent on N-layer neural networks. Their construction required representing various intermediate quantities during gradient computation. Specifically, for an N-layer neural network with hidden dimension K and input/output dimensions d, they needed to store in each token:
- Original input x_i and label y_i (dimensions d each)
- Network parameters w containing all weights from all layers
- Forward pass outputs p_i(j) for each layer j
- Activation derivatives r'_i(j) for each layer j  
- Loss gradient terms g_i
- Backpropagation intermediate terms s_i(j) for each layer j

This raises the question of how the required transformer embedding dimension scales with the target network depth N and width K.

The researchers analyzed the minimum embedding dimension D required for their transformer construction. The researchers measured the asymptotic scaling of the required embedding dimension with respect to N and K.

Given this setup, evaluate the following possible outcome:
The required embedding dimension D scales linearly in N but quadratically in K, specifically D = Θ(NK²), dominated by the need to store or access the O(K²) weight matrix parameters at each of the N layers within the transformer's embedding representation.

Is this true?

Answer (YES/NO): YES